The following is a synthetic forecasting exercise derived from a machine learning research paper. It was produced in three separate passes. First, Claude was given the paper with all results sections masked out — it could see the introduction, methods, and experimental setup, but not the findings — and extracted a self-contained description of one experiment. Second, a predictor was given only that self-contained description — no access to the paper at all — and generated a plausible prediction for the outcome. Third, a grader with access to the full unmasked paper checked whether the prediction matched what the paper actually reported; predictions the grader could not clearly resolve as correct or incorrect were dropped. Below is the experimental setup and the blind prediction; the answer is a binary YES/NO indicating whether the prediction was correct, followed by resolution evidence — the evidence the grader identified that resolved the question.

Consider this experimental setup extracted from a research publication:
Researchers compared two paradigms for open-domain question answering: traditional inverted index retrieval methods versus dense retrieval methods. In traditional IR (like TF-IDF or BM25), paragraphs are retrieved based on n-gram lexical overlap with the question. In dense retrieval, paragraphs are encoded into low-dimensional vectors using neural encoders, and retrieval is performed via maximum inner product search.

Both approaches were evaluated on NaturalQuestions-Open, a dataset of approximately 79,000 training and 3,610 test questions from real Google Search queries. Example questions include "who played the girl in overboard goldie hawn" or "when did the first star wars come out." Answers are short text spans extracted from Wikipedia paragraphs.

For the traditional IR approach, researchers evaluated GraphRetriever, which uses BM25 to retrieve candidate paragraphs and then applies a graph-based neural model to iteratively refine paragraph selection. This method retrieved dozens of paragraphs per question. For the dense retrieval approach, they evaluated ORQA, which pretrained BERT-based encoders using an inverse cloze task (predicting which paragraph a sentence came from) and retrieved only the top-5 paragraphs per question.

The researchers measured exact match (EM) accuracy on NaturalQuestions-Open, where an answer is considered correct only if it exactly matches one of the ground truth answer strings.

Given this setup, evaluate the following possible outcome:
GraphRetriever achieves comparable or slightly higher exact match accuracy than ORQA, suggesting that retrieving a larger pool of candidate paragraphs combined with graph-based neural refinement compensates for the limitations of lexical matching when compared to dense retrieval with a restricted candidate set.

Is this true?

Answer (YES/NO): YES